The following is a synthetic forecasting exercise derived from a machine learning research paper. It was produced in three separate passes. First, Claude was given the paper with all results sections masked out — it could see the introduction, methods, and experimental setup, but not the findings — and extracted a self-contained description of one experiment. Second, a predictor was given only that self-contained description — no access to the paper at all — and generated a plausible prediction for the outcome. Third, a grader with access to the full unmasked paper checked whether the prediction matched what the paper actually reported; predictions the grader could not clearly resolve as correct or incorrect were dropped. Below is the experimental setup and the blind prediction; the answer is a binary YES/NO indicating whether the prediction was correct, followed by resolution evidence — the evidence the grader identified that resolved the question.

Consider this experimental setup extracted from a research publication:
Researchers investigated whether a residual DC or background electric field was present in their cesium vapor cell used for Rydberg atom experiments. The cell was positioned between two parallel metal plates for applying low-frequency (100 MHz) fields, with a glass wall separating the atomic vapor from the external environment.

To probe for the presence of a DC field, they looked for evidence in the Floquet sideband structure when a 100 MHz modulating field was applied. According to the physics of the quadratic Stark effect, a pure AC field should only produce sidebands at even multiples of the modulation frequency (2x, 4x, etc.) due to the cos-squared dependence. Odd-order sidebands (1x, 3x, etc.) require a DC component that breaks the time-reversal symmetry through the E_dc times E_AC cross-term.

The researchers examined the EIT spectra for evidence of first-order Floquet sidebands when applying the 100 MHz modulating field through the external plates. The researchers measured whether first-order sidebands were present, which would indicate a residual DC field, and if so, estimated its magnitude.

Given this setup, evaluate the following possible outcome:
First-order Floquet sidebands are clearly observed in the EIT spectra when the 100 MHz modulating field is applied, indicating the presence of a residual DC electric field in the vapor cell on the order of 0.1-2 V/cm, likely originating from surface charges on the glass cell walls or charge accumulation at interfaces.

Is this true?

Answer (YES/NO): NO